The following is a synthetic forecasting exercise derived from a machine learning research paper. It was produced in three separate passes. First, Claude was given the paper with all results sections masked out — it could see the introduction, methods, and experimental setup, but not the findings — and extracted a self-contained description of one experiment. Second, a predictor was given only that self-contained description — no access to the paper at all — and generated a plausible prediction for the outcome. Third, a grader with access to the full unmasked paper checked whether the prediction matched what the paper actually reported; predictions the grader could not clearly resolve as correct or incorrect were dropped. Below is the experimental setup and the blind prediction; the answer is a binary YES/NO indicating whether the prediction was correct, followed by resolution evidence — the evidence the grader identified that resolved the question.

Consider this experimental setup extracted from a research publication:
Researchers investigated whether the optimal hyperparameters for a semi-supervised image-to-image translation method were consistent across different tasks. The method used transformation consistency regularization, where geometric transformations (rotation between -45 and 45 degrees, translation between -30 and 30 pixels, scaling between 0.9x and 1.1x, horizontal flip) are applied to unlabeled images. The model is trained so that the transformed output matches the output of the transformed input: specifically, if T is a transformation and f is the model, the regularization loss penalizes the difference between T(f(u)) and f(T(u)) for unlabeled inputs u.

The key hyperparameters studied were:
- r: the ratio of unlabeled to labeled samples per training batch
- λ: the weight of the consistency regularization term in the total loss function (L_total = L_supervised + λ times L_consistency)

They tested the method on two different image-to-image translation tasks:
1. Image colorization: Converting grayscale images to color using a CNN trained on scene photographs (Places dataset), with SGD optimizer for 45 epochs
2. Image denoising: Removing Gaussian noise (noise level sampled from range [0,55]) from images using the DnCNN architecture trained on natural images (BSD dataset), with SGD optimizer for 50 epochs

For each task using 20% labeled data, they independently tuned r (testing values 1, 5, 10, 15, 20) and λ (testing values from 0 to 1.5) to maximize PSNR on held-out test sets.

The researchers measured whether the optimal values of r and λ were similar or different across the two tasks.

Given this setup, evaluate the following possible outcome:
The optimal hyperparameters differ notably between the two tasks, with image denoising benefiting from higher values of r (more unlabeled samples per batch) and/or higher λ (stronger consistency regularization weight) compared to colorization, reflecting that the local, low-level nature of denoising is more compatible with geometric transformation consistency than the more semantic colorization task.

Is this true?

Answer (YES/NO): NO